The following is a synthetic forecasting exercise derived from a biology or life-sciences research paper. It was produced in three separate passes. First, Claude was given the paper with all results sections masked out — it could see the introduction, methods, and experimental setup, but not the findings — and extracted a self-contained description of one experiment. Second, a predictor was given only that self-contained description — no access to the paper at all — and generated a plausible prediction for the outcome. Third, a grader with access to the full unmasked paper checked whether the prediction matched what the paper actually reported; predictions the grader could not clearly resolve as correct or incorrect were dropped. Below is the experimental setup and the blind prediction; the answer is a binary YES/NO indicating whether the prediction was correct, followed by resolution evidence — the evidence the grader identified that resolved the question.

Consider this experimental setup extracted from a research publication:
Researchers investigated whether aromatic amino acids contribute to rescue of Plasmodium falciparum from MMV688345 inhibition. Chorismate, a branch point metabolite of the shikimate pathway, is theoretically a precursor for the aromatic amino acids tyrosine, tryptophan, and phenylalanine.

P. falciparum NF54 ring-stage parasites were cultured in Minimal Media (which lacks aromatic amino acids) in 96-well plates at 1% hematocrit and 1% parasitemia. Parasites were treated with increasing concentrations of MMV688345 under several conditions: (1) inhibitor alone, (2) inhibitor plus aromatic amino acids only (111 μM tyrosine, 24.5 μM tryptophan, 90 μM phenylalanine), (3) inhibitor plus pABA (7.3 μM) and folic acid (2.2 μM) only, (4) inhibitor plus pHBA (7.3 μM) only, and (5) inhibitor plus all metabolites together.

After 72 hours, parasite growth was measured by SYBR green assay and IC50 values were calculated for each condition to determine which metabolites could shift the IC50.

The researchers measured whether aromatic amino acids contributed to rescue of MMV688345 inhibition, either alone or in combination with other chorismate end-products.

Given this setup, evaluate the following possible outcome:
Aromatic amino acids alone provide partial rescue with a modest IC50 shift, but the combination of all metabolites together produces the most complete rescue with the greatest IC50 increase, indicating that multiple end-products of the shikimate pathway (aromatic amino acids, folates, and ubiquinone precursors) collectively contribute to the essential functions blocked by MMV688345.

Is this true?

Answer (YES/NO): NO